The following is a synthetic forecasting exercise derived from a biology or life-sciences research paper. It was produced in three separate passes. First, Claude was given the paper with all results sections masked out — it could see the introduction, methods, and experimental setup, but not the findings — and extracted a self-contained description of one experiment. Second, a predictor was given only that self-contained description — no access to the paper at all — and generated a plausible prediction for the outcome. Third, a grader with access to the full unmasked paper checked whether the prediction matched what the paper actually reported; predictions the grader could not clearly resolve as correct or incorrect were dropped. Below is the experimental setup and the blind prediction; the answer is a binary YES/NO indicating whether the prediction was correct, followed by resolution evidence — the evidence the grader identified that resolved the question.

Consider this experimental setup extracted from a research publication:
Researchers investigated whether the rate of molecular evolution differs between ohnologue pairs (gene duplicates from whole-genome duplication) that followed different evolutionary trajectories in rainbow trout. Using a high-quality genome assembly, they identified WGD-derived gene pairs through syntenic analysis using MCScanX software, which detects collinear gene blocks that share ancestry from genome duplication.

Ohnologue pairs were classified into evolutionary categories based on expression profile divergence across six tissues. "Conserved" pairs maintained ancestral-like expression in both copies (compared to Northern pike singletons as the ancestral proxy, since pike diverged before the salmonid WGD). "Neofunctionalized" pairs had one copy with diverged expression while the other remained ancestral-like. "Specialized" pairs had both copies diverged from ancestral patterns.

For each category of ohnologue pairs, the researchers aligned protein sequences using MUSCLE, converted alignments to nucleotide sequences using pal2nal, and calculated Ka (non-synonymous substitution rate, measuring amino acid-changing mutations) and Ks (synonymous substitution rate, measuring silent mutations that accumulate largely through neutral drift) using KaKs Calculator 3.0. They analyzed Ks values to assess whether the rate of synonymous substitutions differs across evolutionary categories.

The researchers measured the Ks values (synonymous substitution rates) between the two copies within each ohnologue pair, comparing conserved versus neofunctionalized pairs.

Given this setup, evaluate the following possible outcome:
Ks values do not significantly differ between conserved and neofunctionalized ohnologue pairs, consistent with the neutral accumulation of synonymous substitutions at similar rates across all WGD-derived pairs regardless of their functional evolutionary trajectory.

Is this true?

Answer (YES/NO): NO